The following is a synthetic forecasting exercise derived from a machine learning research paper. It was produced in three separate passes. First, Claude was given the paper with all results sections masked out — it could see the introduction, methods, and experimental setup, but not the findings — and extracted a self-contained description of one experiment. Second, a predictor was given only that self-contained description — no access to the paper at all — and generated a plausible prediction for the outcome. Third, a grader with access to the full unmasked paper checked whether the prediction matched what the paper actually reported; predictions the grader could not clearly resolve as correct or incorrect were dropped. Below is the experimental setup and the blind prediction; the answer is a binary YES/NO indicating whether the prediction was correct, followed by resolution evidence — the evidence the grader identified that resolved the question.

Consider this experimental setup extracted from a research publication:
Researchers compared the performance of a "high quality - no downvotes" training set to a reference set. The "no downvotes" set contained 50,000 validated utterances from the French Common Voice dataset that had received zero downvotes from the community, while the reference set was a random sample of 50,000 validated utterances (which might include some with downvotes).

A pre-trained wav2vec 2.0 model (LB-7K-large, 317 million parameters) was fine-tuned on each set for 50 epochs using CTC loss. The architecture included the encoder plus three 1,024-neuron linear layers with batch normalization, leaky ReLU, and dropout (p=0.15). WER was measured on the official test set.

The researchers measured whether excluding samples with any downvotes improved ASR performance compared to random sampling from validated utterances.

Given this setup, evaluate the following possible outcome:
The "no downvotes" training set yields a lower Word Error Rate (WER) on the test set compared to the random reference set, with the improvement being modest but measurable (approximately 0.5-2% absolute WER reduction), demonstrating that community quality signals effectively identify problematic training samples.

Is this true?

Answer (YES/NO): NO